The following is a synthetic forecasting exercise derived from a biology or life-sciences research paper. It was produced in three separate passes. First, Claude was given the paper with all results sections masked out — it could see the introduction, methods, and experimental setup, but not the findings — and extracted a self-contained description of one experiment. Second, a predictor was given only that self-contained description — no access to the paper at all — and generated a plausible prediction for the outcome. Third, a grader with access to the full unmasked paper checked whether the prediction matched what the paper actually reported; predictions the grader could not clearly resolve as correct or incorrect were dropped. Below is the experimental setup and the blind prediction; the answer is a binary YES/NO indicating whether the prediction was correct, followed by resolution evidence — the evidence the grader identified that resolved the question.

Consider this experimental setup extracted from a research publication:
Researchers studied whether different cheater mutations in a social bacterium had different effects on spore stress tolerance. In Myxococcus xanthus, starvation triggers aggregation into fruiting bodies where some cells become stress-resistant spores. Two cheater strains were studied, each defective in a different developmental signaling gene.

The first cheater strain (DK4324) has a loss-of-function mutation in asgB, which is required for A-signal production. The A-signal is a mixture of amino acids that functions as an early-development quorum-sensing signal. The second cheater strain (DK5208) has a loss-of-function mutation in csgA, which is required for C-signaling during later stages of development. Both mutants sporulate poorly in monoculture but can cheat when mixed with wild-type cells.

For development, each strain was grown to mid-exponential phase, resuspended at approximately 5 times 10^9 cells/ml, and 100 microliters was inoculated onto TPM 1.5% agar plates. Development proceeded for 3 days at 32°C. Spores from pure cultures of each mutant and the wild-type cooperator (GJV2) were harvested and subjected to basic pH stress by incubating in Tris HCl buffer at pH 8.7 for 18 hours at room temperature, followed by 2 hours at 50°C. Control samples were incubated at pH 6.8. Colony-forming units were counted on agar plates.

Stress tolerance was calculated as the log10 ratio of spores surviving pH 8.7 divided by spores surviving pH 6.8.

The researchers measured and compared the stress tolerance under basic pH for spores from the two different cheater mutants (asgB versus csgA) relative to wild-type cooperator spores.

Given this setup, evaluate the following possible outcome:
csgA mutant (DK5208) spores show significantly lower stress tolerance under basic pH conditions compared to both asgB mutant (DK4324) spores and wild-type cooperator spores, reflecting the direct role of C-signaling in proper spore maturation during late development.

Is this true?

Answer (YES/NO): NO